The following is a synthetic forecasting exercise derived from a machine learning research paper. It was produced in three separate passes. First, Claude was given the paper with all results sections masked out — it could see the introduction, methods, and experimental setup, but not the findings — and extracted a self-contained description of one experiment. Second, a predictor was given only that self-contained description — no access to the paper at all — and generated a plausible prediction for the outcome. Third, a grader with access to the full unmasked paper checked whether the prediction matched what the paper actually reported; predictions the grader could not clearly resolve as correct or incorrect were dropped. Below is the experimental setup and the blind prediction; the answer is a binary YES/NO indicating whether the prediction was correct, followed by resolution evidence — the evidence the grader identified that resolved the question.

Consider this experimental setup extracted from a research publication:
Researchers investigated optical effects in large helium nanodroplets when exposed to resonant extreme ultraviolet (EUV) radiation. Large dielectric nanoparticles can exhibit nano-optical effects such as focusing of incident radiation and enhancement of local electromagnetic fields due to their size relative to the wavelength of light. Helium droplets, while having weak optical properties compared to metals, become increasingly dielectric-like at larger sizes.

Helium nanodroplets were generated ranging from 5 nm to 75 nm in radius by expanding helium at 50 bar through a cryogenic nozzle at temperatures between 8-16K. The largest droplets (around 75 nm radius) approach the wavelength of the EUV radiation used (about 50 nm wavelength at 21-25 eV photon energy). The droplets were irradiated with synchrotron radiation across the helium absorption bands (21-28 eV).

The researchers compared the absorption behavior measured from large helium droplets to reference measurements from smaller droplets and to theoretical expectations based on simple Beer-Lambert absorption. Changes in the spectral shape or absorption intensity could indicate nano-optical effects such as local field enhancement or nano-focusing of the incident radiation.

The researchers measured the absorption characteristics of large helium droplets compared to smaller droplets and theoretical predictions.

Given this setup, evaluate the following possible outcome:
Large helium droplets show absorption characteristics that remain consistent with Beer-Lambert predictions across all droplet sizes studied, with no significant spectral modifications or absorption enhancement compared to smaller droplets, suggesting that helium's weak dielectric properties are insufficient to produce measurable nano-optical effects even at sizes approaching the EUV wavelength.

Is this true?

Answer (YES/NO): NO